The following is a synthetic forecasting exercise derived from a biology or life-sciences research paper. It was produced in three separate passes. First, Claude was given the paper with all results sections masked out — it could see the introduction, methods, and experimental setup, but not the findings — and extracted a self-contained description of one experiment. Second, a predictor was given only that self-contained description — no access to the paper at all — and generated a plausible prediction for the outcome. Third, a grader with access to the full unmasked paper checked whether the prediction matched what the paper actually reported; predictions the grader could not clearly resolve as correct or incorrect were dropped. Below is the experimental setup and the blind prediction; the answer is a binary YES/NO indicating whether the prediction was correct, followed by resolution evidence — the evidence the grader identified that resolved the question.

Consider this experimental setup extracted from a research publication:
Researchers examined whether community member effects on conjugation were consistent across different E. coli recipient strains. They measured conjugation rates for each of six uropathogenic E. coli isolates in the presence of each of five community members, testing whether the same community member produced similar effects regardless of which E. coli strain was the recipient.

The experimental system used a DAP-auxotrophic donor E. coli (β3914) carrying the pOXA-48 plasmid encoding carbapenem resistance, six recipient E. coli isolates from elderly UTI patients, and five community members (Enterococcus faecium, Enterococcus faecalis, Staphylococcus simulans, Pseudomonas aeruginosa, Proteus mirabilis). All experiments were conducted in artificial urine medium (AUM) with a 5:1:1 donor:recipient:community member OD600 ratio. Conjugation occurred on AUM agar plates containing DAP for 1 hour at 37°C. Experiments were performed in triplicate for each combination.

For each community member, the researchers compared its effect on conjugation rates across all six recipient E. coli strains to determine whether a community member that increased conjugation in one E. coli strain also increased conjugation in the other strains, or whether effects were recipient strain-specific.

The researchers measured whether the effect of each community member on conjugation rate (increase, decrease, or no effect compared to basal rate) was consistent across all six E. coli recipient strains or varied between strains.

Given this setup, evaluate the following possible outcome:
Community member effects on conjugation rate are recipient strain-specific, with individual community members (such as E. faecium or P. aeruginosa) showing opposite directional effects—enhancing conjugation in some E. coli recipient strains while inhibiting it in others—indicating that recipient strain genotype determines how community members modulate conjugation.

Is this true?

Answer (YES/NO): NO